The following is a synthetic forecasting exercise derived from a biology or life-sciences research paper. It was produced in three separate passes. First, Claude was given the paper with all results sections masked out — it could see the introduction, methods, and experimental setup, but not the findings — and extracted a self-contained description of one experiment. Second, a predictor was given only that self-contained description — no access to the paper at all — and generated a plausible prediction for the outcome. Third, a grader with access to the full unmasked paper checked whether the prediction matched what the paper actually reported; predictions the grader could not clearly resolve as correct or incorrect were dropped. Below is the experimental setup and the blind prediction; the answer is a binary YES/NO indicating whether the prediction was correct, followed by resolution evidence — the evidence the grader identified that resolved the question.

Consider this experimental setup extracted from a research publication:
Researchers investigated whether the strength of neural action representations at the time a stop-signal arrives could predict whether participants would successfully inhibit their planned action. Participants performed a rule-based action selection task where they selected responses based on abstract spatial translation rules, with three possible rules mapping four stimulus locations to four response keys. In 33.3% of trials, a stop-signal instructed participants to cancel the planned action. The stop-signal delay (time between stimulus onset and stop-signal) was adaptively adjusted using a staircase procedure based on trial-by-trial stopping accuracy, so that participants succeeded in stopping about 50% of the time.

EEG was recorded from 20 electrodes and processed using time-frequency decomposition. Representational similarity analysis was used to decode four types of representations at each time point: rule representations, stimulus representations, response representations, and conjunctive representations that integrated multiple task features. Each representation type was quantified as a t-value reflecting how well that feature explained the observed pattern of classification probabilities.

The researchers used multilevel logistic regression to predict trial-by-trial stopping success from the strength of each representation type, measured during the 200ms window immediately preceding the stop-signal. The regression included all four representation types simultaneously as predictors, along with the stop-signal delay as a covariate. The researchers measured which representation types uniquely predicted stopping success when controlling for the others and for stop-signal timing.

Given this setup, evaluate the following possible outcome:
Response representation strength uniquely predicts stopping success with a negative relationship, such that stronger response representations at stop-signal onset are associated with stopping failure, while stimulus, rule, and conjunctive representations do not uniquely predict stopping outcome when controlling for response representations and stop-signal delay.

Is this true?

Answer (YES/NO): NO